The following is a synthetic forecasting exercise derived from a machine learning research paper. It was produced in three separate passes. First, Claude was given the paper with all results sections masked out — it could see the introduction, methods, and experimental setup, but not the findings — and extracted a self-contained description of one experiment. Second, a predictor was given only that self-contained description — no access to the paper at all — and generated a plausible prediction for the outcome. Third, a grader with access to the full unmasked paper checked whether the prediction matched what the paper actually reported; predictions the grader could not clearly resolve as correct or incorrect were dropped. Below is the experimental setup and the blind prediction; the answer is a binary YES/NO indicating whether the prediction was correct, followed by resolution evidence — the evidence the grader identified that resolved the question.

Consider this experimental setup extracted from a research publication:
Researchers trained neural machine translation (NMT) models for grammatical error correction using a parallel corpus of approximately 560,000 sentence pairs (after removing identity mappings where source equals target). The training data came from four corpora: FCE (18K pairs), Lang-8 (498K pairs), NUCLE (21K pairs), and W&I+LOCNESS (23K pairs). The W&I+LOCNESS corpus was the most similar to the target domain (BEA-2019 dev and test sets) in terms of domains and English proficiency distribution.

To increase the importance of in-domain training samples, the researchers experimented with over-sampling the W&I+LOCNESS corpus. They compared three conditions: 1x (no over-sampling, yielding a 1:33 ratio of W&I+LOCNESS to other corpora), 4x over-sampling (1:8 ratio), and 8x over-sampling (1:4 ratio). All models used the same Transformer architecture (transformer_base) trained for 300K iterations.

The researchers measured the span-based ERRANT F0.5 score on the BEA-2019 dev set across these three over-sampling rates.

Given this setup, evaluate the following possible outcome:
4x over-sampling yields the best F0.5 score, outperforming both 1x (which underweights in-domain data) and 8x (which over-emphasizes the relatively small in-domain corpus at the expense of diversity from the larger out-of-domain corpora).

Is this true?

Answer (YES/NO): YES